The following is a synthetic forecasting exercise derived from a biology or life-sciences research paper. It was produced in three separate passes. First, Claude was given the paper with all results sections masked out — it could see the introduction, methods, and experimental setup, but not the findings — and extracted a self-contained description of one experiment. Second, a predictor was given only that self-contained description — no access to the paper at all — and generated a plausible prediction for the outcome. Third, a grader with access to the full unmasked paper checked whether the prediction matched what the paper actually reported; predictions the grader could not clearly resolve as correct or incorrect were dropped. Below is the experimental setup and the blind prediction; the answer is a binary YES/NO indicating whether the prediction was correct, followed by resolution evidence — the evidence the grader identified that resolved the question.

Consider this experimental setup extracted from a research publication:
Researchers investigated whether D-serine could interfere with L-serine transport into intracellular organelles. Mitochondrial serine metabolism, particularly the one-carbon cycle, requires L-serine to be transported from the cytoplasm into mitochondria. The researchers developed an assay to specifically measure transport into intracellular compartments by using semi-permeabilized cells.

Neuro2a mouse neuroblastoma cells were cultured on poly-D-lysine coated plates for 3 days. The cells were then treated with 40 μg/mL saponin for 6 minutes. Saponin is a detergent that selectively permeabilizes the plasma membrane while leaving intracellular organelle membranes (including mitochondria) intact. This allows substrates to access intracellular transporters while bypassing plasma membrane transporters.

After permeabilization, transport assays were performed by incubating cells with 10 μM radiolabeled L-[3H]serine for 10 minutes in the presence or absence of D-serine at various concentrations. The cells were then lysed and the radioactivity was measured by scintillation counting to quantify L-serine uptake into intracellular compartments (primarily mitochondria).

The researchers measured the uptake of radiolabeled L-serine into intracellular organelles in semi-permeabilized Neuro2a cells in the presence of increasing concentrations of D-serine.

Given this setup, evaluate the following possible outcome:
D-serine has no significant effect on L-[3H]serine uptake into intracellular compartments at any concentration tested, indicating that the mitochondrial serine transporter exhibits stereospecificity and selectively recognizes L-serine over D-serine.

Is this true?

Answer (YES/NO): NO